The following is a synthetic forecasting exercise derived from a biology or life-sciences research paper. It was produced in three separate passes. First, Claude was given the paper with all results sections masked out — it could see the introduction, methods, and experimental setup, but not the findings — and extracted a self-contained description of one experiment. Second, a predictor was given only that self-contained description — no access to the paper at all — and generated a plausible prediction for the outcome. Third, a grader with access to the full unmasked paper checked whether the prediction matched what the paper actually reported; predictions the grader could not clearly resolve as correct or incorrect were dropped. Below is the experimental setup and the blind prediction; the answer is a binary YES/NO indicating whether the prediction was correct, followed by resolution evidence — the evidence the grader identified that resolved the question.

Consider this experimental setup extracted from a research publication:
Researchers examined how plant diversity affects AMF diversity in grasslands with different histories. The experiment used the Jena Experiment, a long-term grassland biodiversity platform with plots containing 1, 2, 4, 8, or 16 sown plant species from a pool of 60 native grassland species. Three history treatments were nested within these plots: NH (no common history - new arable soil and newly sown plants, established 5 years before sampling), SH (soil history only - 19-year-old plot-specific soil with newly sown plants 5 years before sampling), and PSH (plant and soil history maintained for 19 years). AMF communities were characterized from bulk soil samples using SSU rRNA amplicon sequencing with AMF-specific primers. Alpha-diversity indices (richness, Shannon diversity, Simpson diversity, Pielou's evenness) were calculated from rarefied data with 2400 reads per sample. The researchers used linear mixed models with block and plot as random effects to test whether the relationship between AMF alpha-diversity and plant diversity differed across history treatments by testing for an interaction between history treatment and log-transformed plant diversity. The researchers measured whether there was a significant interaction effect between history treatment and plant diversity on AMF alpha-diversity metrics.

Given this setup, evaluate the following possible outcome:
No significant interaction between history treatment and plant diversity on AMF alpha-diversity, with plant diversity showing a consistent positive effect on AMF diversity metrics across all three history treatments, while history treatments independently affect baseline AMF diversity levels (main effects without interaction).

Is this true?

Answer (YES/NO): NO